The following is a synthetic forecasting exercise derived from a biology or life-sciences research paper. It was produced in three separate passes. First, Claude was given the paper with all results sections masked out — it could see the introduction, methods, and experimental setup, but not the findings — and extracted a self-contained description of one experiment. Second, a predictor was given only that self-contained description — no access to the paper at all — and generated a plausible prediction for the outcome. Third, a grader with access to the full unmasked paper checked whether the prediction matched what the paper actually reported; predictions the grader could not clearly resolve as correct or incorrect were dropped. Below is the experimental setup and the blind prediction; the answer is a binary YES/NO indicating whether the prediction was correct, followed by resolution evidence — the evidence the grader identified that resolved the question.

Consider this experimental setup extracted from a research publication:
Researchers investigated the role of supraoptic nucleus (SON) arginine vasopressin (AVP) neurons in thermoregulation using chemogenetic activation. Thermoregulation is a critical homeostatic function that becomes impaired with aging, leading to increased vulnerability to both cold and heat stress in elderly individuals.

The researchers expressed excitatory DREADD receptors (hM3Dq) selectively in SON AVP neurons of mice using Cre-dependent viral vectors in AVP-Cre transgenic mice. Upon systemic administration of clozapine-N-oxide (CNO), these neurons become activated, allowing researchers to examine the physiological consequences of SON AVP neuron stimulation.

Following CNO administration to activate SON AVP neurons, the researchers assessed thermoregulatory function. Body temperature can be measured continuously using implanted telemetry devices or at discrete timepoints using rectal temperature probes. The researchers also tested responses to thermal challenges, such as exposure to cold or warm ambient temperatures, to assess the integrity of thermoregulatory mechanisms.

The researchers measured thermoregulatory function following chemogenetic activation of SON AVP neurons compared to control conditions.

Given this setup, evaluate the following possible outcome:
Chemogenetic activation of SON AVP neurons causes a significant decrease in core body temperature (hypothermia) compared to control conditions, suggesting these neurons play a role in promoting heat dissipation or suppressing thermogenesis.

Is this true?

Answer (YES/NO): YES